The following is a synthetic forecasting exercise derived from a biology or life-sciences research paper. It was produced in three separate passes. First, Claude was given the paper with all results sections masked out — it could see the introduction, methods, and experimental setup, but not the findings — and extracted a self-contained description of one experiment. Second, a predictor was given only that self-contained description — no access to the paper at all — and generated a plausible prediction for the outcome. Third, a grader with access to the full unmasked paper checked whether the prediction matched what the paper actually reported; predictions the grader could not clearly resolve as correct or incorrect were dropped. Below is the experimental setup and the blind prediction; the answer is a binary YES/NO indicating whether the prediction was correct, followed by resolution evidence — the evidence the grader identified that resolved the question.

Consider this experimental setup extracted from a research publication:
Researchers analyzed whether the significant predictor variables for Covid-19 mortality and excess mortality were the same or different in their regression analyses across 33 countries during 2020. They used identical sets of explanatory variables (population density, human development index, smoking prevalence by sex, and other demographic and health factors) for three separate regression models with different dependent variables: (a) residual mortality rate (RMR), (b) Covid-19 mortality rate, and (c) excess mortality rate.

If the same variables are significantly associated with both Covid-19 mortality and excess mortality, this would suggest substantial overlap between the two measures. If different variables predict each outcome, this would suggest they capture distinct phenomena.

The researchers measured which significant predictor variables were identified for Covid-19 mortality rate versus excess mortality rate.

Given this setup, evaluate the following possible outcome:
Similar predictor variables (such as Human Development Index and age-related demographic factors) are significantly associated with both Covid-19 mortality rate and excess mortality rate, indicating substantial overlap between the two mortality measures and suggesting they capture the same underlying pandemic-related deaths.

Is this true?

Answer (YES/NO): NO